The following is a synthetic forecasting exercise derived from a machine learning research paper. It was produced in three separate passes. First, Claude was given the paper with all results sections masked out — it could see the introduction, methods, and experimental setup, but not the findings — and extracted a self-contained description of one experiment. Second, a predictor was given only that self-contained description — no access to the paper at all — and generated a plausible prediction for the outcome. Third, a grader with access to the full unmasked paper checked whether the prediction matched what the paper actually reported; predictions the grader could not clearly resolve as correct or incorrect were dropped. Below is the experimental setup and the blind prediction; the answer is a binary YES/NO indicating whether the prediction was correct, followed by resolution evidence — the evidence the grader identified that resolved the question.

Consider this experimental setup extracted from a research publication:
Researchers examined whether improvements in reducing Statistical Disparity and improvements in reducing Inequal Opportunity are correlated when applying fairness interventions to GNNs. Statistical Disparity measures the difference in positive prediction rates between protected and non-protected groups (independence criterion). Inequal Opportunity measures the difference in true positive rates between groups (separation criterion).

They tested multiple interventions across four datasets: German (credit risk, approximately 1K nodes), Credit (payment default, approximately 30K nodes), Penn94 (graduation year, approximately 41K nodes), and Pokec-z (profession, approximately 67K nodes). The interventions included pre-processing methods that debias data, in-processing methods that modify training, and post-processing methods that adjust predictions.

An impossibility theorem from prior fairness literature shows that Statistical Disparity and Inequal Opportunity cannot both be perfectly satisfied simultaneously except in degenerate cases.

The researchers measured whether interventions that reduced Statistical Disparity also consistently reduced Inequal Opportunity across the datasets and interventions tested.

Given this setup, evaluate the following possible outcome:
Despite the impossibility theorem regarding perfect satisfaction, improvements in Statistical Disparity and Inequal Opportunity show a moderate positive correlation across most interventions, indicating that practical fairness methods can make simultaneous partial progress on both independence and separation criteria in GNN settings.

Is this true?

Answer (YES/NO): NO